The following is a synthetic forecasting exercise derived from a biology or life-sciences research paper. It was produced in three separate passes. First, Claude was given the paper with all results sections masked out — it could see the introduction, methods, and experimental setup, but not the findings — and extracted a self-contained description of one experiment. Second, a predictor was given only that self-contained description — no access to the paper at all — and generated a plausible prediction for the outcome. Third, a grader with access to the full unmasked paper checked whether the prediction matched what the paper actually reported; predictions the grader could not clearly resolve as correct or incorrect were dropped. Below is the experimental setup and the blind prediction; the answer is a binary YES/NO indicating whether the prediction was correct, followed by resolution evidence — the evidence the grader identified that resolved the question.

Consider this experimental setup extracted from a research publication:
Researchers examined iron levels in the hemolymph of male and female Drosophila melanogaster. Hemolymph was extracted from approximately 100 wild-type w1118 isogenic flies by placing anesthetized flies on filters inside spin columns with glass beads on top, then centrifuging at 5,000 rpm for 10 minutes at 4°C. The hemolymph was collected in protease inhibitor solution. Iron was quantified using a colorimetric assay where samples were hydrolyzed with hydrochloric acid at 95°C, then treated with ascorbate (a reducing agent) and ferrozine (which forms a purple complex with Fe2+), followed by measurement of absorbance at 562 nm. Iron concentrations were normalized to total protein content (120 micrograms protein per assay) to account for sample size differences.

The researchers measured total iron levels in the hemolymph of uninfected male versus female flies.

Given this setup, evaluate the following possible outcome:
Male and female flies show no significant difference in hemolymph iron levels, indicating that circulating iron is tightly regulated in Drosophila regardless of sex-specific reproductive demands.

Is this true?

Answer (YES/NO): NO